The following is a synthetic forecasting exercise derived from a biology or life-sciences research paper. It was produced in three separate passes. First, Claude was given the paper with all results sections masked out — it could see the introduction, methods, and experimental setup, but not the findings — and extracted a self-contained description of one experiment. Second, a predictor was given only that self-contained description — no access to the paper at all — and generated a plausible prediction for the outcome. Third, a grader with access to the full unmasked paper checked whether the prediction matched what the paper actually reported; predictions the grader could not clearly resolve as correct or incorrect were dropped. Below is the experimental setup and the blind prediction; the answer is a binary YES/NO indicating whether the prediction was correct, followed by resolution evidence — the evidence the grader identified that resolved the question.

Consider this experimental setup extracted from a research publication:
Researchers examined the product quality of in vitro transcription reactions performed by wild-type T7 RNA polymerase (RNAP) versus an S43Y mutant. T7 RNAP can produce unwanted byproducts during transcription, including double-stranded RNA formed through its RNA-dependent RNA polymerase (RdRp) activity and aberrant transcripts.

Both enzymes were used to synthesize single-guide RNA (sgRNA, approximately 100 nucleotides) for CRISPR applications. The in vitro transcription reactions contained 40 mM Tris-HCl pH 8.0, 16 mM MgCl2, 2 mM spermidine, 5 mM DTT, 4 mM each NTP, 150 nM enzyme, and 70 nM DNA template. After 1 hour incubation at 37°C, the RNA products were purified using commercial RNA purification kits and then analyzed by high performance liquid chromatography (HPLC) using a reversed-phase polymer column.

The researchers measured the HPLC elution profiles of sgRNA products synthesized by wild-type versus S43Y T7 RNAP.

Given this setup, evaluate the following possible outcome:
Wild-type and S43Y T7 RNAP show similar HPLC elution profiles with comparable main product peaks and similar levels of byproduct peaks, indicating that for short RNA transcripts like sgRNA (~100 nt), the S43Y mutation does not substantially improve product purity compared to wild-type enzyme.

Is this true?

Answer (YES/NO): NO